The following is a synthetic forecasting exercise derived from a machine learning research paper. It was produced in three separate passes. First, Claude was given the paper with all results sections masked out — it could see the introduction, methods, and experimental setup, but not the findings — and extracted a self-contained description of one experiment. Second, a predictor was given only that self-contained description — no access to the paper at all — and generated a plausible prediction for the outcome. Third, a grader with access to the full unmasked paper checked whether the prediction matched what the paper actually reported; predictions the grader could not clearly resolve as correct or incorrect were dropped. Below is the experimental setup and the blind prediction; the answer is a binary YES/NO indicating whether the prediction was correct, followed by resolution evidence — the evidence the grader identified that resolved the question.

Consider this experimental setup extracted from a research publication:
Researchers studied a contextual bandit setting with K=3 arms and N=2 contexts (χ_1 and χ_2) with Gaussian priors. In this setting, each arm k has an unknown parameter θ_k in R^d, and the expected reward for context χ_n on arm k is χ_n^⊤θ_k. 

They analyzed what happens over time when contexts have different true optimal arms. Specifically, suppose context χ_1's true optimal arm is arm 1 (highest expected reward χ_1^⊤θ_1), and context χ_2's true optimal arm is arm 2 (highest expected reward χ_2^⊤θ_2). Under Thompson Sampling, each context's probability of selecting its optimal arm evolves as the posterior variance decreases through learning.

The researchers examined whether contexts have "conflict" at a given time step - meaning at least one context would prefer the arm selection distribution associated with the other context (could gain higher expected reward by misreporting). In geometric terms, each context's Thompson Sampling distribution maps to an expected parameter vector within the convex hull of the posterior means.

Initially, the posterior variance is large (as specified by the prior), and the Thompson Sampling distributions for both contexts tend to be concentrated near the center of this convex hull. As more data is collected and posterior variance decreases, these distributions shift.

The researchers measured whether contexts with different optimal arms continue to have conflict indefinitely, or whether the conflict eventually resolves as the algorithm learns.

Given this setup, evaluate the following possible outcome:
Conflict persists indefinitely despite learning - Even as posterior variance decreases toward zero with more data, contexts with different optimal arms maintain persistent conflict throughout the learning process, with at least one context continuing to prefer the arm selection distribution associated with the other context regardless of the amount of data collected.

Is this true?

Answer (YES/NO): NO